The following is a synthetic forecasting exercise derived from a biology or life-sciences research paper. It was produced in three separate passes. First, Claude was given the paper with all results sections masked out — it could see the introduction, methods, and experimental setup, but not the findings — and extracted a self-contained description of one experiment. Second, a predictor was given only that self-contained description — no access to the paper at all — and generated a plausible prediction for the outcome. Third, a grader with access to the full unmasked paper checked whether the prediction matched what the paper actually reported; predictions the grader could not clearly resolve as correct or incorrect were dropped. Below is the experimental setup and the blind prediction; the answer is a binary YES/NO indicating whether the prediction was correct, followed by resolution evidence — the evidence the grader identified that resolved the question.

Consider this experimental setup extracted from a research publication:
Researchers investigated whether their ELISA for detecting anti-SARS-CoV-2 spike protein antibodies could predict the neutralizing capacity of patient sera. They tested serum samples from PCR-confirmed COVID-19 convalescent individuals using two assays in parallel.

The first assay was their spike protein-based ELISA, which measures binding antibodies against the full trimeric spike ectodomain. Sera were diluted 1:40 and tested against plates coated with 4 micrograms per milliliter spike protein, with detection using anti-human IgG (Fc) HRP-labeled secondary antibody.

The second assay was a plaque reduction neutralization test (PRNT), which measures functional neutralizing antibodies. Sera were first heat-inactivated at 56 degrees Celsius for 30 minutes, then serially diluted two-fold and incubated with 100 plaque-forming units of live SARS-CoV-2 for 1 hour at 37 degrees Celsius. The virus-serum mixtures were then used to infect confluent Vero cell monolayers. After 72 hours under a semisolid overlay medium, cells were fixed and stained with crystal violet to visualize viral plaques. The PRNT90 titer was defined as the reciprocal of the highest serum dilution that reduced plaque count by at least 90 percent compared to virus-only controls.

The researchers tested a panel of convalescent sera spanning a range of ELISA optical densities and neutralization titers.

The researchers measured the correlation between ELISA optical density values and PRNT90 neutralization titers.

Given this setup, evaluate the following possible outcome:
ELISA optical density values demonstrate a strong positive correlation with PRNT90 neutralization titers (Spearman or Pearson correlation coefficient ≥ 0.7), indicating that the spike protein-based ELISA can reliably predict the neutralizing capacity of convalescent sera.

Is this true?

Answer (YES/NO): YES